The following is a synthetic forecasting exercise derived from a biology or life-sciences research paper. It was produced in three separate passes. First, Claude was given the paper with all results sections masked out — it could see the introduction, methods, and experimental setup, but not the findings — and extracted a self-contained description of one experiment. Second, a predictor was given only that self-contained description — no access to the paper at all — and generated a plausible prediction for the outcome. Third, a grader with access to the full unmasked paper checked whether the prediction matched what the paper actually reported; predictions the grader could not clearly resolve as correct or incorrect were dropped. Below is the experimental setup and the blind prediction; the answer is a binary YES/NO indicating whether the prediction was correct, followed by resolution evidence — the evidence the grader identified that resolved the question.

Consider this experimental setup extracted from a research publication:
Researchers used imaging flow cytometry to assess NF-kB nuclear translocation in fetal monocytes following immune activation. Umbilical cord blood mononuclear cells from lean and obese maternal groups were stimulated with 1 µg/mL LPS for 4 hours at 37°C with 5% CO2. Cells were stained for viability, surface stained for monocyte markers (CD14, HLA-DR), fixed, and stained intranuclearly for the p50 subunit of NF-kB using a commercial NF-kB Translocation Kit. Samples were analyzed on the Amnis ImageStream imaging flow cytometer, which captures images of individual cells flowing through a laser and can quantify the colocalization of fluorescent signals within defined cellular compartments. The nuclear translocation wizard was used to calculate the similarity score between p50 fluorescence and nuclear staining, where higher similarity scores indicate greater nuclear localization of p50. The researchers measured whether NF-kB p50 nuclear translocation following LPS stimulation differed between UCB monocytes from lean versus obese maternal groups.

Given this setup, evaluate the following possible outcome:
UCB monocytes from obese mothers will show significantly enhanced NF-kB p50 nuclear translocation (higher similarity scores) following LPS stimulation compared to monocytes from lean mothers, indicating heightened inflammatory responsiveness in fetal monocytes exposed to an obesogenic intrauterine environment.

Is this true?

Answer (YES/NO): NO